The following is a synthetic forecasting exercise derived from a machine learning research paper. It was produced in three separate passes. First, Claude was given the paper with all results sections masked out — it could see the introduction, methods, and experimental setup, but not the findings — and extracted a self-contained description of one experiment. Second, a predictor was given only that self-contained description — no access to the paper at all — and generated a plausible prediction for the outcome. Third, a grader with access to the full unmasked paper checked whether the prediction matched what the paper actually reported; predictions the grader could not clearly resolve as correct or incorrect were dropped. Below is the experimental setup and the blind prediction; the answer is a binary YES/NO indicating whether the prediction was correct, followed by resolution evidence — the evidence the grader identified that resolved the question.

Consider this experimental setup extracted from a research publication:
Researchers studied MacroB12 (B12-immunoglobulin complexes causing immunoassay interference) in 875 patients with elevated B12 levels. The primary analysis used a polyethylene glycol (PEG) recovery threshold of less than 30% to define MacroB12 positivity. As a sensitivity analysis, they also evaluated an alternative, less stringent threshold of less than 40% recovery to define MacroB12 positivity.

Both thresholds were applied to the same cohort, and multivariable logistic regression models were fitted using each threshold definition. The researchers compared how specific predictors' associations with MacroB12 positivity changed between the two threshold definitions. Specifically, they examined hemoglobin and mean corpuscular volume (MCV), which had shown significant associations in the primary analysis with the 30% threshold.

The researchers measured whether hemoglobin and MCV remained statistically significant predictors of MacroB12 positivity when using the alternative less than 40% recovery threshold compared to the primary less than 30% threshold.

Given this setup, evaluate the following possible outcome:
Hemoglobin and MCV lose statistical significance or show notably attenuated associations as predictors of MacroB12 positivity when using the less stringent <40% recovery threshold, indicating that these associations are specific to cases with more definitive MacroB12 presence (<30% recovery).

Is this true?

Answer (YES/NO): YES